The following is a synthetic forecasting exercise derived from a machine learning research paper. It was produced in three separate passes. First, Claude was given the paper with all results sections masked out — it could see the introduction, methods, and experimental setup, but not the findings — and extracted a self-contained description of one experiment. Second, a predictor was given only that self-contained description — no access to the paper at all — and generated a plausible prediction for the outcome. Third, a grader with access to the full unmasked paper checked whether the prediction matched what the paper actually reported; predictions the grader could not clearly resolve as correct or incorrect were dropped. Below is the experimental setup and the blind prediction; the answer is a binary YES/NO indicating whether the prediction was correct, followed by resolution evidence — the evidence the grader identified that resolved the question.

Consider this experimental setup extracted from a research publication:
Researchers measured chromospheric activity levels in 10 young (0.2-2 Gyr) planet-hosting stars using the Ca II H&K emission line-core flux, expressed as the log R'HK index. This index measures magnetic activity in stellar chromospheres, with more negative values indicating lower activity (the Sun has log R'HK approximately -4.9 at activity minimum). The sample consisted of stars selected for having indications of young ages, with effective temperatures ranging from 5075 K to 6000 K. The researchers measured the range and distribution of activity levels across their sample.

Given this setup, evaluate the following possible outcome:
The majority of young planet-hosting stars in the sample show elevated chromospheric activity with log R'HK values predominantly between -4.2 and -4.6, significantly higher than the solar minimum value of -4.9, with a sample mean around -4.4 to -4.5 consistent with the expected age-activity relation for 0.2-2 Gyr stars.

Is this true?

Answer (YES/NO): YES